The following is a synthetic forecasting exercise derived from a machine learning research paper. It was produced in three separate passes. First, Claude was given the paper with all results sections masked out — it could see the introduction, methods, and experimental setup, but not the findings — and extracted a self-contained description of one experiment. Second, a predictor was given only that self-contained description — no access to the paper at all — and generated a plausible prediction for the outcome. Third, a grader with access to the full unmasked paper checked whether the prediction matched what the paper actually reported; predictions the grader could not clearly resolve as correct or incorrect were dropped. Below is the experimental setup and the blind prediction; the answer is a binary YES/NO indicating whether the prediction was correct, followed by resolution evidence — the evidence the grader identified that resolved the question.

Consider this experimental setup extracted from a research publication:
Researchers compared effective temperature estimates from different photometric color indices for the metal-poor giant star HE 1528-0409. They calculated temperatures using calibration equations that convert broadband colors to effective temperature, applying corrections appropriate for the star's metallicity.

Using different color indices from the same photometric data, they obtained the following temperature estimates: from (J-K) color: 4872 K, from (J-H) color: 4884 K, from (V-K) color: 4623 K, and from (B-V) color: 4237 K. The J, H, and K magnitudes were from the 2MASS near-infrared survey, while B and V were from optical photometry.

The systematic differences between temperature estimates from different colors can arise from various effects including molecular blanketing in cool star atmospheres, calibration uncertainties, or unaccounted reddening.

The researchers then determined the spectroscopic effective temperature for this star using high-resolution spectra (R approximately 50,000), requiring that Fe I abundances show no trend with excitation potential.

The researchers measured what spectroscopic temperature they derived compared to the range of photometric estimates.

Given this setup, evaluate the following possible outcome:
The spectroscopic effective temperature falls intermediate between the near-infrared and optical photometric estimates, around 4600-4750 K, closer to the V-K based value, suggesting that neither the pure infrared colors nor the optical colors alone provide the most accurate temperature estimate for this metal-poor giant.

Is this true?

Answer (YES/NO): NO